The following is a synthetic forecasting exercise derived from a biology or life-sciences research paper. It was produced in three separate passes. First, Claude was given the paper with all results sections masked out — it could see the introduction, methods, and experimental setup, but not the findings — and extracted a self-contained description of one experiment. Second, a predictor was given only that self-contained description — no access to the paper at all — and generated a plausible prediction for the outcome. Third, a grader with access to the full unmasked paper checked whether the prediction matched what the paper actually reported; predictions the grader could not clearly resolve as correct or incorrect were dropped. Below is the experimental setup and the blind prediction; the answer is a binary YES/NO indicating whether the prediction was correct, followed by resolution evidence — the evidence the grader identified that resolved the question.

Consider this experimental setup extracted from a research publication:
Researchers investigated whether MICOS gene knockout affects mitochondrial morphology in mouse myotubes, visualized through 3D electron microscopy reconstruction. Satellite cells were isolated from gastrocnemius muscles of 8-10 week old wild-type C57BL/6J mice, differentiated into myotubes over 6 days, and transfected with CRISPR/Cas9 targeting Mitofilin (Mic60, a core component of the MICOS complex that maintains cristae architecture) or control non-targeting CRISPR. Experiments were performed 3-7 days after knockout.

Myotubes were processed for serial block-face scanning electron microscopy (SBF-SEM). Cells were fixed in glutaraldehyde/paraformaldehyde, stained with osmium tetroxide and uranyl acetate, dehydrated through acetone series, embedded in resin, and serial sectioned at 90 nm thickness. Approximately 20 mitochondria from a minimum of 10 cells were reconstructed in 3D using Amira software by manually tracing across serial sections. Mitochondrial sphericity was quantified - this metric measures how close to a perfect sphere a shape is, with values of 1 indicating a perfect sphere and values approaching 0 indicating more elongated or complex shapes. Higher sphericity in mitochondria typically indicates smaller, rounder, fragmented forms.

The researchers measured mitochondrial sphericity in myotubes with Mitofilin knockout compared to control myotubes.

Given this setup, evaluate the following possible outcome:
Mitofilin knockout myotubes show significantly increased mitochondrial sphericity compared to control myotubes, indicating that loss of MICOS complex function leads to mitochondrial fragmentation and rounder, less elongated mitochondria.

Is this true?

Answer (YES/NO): YES